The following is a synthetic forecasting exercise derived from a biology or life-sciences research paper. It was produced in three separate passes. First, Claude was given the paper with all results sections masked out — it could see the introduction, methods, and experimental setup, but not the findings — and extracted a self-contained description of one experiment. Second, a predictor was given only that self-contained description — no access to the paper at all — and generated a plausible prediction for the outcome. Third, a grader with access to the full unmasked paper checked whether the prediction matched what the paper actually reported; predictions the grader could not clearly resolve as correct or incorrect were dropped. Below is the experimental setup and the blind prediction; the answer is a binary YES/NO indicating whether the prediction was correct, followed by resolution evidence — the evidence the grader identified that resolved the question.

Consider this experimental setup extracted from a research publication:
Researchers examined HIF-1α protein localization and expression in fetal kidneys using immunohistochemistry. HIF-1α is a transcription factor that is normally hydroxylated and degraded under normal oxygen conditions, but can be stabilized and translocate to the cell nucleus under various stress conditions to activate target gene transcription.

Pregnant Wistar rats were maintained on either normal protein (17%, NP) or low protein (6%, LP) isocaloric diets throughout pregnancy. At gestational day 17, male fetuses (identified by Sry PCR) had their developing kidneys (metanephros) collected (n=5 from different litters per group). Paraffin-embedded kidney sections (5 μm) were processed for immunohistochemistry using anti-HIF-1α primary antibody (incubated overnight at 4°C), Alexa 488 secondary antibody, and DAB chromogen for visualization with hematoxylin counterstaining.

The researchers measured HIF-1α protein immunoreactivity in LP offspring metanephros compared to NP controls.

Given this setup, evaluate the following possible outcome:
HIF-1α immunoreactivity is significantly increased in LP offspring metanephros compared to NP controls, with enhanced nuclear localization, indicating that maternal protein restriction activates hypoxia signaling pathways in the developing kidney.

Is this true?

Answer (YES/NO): YES